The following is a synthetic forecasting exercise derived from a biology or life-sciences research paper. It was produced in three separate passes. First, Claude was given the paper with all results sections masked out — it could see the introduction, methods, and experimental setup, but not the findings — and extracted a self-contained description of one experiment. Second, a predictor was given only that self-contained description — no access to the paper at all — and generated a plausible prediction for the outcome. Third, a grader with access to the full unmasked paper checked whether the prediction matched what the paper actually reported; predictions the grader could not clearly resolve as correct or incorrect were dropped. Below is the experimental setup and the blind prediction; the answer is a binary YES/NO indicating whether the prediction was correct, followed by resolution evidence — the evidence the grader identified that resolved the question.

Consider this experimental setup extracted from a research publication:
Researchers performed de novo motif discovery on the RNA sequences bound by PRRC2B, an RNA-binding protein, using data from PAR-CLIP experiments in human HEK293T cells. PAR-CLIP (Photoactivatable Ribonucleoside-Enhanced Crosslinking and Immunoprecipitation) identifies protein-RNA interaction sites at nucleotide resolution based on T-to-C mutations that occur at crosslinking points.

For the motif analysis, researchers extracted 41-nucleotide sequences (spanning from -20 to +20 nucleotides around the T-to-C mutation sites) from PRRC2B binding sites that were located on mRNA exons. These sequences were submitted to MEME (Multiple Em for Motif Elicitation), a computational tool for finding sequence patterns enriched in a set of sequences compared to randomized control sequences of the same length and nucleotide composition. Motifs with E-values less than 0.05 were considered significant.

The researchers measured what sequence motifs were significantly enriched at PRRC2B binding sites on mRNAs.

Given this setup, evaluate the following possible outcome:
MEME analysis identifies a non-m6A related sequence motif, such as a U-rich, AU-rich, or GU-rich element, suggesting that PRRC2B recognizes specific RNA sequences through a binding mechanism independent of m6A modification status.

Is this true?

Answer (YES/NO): NO